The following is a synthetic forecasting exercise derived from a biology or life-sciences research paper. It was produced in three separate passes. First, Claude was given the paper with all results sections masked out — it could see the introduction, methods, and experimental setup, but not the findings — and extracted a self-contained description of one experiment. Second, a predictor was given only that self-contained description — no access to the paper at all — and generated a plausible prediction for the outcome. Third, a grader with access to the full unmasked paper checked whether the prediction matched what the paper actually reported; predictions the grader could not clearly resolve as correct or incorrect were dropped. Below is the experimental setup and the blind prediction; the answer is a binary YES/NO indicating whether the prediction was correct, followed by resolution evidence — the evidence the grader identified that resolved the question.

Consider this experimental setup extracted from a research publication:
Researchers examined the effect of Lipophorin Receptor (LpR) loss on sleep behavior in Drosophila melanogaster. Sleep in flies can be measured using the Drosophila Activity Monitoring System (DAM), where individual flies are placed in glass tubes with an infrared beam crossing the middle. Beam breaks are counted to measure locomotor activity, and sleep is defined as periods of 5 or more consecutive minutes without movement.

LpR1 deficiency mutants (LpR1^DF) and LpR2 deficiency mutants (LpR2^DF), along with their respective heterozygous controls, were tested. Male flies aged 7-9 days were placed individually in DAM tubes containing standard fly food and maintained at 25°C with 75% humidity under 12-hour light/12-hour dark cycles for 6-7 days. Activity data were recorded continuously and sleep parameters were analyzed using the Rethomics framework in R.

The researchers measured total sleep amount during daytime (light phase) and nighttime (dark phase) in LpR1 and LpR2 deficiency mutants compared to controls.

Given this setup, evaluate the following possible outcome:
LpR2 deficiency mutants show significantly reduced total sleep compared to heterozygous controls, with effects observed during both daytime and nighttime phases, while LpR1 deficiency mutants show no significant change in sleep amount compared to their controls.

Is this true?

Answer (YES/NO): NO